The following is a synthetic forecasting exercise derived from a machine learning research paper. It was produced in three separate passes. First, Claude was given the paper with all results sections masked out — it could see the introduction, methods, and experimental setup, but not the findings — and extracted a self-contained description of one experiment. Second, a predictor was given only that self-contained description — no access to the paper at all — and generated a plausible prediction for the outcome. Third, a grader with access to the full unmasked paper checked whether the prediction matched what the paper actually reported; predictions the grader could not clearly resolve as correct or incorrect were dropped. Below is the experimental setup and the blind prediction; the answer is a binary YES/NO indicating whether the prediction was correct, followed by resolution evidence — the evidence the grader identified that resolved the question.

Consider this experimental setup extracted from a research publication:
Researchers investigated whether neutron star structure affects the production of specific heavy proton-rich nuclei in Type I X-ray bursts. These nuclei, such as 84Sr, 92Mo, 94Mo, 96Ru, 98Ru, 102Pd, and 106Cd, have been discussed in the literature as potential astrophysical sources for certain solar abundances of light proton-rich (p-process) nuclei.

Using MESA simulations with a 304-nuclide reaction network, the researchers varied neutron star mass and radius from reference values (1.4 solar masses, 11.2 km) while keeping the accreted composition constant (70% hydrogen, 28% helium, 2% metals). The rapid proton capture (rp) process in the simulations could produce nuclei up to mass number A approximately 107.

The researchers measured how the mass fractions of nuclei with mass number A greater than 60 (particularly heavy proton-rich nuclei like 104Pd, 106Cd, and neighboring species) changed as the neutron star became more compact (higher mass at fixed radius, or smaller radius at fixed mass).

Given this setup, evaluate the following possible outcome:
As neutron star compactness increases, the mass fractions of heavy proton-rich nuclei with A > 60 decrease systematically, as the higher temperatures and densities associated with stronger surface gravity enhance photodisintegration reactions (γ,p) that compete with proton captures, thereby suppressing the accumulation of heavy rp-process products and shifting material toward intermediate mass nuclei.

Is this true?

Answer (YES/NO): NO